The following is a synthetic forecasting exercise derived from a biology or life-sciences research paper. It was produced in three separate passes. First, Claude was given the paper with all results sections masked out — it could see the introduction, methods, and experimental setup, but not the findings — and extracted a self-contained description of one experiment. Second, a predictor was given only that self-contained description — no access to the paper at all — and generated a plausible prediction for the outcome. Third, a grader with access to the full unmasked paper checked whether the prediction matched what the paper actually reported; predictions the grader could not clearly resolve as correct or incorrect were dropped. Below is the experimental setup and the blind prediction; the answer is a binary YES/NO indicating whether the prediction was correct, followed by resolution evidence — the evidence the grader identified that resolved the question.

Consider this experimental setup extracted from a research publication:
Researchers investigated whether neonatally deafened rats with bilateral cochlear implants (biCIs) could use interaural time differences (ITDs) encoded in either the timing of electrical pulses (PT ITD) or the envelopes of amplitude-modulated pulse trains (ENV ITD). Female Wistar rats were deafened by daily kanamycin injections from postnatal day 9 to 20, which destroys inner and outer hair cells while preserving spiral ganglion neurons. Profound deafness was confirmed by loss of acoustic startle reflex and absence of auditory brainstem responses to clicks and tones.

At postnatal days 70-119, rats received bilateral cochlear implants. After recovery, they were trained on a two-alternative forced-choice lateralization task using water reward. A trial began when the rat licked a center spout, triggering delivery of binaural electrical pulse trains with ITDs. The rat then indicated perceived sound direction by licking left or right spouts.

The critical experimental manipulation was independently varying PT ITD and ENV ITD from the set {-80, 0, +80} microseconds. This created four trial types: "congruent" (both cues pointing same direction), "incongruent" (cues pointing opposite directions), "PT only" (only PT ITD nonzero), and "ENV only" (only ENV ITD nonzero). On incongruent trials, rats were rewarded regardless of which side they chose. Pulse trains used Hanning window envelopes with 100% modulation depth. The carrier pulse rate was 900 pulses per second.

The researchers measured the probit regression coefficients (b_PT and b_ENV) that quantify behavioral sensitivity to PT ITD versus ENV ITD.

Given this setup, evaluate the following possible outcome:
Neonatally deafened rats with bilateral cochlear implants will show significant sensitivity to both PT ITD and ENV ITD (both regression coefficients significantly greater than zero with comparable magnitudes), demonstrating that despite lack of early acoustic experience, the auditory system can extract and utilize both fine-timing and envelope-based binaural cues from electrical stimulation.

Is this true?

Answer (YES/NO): NO